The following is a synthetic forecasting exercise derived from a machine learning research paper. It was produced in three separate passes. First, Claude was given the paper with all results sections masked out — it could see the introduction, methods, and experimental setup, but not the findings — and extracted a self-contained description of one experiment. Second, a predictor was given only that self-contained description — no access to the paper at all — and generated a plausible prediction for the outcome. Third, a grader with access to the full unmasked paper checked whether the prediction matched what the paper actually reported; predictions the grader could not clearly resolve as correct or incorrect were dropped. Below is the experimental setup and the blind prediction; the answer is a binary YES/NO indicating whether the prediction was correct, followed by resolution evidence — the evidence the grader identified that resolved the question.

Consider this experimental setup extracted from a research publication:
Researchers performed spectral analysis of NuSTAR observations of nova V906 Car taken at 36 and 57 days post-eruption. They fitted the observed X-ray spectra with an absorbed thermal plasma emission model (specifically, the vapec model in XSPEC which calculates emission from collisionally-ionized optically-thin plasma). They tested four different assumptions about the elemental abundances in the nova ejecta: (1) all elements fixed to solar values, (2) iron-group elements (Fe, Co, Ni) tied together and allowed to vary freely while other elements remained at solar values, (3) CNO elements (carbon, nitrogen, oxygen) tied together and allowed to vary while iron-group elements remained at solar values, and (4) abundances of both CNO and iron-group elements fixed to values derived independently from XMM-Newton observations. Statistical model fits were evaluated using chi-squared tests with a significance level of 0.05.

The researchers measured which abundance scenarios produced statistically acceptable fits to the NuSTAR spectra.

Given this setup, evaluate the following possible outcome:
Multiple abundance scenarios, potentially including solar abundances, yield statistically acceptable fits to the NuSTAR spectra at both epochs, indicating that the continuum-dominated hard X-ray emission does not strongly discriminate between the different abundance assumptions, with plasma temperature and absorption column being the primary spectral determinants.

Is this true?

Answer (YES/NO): NO